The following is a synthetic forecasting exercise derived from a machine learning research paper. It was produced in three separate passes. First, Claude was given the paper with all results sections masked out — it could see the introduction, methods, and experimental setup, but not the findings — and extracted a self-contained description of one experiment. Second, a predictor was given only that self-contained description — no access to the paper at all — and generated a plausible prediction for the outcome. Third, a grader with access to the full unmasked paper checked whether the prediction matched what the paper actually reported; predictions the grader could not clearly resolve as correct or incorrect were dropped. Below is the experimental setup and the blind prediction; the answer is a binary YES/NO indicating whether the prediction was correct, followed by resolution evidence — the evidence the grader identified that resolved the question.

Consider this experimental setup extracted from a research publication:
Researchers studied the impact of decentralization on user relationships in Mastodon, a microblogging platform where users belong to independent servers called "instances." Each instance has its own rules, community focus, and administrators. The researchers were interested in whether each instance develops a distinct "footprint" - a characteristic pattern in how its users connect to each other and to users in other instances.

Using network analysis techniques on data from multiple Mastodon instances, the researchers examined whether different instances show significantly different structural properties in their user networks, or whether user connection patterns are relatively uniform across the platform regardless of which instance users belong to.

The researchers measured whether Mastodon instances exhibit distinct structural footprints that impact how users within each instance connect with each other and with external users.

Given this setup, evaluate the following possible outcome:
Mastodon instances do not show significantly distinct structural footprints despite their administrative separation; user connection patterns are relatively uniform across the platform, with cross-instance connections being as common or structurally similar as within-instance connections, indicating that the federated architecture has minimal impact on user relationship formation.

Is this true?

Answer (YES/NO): NO